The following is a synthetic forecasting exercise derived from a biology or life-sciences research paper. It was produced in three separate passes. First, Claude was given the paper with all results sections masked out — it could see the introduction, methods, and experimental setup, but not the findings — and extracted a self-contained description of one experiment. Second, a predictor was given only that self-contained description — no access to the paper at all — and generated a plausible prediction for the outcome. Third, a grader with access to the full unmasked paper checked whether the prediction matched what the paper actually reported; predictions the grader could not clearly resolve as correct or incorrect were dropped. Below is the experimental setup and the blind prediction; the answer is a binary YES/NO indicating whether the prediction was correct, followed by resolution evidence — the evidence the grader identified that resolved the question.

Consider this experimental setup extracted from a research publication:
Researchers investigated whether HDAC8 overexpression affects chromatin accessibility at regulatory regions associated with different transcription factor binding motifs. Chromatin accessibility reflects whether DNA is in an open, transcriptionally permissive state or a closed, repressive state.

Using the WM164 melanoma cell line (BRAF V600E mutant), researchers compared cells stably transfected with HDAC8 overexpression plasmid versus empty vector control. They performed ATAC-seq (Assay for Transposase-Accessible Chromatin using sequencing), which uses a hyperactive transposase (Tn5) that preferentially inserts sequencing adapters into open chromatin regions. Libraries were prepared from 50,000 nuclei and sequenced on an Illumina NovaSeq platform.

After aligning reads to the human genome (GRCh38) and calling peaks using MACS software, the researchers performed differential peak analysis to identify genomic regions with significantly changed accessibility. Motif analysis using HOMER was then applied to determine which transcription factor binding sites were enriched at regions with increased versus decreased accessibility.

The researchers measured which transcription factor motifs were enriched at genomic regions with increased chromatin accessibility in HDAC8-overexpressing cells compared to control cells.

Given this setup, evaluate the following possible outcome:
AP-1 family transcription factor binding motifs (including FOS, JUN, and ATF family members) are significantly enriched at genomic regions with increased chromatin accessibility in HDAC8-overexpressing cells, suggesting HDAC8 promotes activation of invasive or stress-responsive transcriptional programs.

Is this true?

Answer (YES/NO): YES